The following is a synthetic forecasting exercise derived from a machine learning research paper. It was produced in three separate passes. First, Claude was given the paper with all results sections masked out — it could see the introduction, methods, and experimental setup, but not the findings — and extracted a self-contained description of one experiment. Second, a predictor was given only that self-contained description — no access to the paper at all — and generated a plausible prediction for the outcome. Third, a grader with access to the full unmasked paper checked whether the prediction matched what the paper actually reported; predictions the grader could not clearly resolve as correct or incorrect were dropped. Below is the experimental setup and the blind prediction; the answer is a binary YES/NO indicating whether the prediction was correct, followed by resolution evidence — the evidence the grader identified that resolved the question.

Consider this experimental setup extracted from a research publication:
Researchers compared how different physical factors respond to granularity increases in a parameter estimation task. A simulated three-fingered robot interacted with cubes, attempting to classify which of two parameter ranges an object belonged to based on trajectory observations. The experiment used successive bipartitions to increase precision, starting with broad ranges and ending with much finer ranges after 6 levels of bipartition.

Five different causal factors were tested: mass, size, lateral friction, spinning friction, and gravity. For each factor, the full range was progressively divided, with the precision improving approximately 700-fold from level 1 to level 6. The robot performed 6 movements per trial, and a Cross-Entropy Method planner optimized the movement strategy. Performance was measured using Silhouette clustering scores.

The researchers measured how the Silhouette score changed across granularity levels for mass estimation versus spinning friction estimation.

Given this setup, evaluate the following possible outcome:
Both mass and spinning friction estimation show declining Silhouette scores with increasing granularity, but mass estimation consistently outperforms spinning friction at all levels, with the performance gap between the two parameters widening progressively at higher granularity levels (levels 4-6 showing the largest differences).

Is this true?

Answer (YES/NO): NO